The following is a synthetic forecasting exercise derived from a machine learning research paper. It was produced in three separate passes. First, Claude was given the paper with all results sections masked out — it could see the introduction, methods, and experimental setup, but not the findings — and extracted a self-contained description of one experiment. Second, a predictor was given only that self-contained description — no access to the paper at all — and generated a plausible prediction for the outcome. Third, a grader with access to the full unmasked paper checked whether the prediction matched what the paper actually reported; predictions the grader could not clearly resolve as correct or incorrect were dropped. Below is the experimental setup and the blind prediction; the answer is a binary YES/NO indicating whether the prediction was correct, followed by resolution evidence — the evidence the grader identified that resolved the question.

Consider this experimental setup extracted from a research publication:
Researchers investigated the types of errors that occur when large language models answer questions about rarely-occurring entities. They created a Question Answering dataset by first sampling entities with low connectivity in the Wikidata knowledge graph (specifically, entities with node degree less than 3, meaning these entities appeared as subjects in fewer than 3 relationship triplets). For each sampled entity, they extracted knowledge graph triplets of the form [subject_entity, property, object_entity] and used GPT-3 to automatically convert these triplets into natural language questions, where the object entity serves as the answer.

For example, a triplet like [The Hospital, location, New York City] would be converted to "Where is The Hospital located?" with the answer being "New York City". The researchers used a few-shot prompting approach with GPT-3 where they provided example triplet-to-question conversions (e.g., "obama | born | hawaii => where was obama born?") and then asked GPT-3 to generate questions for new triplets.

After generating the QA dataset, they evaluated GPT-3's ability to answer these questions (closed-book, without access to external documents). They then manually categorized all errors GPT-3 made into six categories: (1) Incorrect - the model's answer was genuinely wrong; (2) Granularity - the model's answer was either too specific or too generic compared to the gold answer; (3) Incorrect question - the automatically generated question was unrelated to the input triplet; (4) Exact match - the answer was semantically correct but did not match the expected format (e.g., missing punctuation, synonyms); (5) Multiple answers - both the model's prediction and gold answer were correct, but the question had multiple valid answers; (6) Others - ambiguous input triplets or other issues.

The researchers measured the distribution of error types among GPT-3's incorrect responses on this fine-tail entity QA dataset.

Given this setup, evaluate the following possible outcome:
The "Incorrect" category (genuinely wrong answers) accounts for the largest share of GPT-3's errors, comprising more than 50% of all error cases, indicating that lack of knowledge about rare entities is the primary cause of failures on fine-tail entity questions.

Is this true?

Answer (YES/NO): NO